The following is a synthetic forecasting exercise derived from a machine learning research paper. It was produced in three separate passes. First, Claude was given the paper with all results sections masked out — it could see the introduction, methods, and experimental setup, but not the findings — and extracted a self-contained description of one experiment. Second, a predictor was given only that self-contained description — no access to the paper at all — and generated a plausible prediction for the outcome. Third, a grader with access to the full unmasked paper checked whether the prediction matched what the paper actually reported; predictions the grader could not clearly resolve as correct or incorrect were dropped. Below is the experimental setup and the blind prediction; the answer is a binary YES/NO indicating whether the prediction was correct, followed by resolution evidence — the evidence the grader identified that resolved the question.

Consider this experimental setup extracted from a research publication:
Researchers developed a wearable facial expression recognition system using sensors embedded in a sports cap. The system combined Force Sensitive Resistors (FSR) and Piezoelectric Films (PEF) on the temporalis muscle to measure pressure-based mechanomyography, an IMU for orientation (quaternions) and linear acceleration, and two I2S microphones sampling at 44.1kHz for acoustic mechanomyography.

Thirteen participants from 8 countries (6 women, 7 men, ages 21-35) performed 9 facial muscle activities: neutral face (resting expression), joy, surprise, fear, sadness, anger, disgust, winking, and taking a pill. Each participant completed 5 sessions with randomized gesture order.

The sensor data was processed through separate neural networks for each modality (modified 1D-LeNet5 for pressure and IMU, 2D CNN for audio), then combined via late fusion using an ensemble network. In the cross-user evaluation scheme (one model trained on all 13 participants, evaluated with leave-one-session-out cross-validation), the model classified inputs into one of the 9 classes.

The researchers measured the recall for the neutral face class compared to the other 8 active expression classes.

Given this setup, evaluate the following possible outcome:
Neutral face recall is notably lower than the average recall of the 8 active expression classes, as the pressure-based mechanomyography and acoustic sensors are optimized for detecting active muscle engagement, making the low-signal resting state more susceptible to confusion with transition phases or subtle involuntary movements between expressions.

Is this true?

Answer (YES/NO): NO